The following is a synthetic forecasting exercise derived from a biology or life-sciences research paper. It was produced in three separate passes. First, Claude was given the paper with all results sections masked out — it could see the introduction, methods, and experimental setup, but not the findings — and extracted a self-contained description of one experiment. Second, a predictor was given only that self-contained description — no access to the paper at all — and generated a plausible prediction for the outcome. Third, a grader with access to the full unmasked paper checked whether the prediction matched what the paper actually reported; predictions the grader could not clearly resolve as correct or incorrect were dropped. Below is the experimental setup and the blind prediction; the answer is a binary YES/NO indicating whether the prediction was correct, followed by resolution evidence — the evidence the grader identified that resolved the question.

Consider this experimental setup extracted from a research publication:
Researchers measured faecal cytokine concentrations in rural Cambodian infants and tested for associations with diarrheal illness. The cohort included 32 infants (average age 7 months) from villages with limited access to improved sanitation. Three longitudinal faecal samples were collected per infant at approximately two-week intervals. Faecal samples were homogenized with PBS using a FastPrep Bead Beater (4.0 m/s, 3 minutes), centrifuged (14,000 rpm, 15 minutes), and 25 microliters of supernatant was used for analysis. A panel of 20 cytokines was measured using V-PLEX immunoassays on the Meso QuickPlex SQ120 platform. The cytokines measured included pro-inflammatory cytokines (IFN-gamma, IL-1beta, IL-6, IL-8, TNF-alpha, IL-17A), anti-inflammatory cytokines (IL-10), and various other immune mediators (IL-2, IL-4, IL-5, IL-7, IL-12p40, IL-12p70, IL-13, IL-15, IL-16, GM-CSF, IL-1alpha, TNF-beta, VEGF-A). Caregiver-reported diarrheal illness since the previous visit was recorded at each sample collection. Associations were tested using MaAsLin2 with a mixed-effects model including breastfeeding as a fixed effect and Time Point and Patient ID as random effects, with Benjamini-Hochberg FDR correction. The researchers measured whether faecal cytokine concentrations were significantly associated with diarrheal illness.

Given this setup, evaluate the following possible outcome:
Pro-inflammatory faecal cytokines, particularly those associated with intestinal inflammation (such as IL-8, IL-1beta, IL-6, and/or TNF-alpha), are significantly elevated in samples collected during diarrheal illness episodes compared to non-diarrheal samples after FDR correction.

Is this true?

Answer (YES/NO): NO